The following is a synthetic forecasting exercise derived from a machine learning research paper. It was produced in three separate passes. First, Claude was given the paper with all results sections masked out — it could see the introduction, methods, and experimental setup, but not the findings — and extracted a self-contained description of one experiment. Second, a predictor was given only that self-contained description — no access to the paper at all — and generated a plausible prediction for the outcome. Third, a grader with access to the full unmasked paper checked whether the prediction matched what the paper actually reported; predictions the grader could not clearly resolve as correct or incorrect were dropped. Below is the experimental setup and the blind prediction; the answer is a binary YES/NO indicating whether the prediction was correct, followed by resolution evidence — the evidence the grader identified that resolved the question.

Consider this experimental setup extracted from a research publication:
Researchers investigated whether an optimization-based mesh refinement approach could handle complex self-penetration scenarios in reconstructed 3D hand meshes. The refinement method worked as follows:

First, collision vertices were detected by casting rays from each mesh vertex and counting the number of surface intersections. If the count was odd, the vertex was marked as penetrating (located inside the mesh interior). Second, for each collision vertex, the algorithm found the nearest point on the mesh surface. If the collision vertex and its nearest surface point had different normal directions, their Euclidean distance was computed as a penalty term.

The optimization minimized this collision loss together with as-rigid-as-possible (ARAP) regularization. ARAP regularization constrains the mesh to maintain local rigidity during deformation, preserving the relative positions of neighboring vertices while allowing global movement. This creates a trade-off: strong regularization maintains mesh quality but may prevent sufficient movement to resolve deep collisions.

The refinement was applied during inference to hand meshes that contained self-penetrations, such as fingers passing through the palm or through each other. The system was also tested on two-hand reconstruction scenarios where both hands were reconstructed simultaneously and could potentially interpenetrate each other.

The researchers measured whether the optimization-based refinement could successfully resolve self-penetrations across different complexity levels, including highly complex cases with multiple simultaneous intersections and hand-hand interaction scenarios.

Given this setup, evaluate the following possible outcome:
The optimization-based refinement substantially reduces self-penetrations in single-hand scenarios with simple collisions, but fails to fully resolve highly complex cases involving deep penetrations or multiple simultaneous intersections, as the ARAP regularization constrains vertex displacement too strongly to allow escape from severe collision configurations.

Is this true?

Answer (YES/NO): NO